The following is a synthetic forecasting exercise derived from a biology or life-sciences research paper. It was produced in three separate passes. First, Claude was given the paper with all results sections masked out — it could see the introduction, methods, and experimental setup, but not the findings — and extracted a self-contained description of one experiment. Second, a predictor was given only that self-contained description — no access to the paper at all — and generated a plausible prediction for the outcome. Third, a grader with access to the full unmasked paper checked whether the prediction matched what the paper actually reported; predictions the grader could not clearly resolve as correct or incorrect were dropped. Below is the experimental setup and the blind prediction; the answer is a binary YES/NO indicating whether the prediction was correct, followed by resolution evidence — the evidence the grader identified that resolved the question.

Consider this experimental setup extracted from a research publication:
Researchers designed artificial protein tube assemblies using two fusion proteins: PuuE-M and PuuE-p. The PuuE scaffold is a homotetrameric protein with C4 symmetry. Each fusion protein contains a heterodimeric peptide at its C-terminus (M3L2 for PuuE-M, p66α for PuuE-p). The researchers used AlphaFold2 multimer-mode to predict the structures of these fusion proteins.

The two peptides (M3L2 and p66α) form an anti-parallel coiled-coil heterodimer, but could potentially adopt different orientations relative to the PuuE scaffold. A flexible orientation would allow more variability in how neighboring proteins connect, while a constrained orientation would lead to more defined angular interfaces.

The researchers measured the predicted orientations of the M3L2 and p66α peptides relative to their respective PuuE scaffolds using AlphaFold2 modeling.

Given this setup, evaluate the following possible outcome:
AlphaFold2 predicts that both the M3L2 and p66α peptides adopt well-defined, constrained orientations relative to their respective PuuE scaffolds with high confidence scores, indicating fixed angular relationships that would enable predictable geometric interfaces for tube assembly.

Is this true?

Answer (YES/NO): NO